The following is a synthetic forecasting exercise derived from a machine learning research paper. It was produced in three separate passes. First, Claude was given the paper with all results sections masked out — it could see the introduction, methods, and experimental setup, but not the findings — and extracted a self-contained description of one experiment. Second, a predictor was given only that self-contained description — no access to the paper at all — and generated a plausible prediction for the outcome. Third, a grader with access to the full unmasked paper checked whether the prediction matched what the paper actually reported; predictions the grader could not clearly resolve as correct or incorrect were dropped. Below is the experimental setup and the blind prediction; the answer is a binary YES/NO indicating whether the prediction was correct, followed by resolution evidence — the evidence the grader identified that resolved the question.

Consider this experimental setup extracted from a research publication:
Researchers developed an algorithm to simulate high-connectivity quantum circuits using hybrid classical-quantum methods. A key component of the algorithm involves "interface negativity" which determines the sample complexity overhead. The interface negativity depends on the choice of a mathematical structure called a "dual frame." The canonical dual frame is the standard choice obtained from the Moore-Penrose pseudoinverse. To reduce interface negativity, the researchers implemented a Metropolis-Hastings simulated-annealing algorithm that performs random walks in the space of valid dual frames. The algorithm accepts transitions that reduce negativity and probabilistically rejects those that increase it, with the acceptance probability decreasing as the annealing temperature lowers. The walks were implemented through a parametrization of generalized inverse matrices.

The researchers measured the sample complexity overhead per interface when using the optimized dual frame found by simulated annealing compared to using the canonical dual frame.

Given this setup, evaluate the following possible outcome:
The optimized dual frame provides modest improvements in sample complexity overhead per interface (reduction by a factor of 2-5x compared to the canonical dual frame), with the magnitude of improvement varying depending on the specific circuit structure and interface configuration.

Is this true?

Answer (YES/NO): YES